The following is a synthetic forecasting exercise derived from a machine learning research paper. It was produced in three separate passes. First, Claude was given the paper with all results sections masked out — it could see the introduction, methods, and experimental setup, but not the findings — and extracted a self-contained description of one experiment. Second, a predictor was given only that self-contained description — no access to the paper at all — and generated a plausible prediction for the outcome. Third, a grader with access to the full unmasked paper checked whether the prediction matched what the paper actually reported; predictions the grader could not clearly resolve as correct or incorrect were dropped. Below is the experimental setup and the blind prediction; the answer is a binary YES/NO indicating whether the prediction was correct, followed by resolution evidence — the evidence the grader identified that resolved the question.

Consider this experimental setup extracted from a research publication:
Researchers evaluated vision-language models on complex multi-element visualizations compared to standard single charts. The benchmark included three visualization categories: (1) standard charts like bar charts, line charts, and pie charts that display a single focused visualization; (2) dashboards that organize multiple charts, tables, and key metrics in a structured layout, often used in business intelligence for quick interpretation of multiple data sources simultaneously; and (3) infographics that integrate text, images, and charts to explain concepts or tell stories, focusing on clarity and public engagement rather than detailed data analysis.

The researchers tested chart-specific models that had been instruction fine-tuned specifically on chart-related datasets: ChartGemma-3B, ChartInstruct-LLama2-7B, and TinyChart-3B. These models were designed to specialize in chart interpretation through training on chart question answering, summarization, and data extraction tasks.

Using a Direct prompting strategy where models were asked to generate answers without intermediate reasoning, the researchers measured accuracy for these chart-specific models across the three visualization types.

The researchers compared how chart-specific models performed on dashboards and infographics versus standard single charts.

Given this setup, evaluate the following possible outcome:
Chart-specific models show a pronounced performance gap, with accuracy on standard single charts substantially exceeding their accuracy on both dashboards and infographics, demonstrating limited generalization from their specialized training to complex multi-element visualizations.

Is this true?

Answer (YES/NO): NO